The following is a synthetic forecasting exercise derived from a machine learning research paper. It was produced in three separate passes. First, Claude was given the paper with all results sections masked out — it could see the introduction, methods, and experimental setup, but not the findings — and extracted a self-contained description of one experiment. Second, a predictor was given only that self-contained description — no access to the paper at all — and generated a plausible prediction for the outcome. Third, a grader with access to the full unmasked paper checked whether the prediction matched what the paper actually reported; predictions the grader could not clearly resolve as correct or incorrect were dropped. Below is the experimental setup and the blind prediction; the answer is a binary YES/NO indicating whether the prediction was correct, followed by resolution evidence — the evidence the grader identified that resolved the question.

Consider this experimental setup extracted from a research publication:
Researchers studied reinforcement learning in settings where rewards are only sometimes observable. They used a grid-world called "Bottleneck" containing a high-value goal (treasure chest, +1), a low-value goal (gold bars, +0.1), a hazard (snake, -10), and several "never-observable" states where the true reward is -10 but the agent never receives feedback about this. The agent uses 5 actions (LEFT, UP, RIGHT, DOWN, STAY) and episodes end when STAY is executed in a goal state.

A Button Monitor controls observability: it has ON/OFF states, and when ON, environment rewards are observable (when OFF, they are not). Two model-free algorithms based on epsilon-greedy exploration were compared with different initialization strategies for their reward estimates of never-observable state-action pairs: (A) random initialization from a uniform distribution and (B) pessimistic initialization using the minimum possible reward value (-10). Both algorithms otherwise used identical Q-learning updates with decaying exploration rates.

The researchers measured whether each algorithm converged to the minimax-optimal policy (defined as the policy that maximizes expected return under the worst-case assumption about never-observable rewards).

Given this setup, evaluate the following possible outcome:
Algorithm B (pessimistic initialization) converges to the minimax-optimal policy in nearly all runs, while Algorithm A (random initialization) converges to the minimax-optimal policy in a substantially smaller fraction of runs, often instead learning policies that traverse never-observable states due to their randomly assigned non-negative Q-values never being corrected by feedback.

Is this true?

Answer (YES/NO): YES